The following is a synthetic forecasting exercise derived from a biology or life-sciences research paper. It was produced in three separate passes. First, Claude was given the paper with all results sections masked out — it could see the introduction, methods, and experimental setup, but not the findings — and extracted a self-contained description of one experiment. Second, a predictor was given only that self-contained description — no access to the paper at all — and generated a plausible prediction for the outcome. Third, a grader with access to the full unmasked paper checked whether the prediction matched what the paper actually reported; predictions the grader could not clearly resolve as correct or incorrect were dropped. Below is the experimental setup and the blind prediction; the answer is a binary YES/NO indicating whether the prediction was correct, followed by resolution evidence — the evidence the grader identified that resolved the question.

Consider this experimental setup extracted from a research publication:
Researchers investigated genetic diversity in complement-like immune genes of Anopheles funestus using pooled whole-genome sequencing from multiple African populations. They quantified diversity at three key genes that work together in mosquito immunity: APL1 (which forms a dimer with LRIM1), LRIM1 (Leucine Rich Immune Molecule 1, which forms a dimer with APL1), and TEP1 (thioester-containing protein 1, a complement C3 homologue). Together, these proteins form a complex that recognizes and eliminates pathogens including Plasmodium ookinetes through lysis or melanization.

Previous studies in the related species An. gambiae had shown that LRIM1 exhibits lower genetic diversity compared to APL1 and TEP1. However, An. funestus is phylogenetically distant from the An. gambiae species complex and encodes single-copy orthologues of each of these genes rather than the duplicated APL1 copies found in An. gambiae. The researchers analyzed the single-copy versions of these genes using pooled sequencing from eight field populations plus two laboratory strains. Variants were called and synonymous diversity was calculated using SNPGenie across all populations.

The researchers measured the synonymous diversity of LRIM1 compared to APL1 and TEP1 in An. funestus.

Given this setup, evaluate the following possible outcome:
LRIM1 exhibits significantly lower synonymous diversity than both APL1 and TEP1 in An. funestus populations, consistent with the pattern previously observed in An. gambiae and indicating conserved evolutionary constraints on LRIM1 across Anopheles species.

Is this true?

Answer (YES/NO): YES